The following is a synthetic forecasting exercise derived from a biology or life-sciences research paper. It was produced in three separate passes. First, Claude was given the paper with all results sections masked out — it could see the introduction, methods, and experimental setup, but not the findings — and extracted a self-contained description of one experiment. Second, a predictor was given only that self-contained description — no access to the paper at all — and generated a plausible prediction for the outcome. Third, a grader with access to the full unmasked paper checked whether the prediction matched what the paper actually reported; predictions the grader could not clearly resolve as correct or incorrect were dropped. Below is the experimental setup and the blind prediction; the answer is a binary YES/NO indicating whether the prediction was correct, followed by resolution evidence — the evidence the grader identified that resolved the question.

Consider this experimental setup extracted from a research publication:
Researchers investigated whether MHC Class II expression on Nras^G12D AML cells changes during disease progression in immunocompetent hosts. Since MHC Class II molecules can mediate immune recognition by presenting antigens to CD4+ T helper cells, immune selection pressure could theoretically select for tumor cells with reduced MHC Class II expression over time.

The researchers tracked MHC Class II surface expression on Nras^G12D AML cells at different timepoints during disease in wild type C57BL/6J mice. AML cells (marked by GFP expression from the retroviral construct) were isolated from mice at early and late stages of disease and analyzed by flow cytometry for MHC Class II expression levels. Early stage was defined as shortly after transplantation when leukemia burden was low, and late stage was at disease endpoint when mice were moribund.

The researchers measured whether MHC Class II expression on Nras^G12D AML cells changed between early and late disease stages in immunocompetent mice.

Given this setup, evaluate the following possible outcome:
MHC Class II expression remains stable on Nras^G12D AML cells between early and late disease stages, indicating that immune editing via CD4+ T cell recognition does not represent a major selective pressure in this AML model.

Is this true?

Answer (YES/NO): YES